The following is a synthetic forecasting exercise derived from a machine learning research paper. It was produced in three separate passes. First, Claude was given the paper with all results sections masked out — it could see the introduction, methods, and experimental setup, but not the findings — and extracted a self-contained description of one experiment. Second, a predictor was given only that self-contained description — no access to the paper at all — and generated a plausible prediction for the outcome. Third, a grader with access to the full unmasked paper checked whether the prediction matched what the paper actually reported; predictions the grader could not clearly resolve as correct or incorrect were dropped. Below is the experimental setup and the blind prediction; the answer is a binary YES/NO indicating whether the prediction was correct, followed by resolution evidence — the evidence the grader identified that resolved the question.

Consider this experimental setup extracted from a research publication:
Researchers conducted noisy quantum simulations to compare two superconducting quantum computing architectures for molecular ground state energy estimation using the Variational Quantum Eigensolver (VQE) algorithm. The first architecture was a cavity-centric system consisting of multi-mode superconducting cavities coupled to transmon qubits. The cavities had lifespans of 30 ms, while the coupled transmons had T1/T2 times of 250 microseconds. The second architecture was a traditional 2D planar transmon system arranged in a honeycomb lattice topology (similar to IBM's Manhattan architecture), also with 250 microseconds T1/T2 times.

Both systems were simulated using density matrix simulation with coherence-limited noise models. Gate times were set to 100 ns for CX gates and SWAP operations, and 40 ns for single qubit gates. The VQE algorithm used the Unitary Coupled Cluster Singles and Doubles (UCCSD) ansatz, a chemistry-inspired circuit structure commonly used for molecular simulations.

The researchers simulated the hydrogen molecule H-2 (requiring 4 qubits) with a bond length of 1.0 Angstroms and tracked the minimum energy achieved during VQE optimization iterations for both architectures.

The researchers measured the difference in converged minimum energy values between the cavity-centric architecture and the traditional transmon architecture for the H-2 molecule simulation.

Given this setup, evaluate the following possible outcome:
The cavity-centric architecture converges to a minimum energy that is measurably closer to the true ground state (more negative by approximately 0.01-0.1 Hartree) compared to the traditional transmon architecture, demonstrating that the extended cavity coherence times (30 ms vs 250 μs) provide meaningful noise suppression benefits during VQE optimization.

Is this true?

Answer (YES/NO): NO